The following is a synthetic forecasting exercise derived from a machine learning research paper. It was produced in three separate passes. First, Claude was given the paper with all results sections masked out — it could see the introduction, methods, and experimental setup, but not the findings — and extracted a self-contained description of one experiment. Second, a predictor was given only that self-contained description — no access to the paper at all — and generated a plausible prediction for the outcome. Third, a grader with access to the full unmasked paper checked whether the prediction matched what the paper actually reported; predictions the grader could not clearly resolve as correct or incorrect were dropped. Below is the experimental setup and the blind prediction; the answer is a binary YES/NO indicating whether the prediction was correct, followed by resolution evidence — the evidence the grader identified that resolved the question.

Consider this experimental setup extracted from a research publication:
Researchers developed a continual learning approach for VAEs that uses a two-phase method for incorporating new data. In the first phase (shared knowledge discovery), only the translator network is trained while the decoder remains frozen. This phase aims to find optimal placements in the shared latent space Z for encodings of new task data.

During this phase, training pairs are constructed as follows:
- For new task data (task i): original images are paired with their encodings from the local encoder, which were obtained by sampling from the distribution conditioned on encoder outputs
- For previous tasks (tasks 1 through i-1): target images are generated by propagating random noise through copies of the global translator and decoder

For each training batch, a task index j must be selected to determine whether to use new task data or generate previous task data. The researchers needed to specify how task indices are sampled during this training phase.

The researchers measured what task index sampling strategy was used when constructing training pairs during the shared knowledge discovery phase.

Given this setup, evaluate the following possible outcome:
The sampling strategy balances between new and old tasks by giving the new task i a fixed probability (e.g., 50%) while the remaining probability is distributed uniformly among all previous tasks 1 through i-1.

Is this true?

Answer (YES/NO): NO